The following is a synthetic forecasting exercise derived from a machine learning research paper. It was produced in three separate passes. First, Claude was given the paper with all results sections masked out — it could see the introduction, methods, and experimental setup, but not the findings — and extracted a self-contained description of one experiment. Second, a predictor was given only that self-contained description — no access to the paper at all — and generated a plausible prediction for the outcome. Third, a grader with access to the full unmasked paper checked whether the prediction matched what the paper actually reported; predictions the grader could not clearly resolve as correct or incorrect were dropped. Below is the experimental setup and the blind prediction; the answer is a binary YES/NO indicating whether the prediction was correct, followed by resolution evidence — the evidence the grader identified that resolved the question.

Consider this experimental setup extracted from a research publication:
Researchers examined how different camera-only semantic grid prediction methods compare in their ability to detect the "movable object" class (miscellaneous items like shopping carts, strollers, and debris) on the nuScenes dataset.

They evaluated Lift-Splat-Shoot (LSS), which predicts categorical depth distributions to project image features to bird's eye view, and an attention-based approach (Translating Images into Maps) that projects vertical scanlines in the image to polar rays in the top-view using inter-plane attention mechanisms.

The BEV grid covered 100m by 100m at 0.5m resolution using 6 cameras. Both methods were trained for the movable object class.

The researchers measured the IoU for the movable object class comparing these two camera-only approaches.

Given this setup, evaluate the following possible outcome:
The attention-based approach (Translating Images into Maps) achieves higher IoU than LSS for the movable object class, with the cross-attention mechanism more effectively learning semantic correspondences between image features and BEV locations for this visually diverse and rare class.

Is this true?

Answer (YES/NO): NO